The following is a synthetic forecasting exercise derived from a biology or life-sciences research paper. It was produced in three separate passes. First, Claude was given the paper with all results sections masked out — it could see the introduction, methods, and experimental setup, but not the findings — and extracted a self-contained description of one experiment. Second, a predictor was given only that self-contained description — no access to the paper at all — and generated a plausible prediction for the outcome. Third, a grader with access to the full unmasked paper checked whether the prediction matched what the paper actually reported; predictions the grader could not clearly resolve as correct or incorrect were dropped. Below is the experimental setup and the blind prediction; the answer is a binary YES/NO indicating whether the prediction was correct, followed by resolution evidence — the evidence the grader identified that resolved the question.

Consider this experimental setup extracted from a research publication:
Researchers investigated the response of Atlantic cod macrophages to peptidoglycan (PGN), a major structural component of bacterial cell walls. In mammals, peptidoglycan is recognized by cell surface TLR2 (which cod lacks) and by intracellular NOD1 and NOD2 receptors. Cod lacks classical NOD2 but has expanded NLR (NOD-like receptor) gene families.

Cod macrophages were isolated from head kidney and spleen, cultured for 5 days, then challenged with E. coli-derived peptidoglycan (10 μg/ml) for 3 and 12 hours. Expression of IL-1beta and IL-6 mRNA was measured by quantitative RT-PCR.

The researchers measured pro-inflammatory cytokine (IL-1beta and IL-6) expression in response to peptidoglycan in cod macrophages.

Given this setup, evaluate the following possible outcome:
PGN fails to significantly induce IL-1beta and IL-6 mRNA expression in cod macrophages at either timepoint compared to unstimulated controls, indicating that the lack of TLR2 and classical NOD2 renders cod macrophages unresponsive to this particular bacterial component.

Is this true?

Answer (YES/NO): YES